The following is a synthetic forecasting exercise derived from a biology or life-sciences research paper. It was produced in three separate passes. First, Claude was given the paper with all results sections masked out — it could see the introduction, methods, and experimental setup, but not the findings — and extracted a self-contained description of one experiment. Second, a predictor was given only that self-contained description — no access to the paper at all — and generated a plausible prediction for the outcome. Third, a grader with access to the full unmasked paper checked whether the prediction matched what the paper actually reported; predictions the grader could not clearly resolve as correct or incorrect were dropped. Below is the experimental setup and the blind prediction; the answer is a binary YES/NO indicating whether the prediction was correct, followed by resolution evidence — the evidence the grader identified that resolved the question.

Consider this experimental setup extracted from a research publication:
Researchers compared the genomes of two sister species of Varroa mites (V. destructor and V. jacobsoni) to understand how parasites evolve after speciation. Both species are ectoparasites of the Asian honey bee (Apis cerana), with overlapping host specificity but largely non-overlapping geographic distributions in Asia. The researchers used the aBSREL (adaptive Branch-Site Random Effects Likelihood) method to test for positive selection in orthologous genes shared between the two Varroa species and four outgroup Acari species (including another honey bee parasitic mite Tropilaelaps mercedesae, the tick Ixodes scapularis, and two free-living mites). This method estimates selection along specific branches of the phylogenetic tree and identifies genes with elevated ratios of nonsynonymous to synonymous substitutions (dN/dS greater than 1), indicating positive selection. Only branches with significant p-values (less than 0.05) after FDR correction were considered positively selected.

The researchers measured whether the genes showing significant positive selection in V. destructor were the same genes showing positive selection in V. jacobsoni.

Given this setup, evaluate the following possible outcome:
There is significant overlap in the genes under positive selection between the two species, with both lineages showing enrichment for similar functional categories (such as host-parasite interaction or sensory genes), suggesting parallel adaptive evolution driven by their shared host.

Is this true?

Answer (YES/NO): NO